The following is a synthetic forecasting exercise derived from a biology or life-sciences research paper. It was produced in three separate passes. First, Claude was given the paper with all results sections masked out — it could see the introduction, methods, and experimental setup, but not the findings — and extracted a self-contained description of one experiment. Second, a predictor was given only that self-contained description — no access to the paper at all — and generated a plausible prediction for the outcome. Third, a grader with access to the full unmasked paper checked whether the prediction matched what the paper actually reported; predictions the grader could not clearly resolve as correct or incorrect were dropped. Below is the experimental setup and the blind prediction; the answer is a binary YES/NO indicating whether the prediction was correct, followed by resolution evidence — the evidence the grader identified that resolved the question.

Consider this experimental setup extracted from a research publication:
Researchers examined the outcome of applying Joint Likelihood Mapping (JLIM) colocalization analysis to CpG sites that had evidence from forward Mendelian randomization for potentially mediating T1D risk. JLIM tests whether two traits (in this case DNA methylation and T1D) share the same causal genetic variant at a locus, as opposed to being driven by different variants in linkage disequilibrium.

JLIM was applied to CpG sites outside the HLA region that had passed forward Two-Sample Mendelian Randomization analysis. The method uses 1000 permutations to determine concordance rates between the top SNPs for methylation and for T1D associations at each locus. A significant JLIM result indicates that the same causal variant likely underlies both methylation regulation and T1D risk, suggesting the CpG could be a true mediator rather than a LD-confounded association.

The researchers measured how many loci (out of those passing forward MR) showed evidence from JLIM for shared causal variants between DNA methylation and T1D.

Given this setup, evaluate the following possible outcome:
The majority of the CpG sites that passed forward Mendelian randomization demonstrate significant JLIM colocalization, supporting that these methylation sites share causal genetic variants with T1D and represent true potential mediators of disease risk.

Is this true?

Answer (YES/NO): NO